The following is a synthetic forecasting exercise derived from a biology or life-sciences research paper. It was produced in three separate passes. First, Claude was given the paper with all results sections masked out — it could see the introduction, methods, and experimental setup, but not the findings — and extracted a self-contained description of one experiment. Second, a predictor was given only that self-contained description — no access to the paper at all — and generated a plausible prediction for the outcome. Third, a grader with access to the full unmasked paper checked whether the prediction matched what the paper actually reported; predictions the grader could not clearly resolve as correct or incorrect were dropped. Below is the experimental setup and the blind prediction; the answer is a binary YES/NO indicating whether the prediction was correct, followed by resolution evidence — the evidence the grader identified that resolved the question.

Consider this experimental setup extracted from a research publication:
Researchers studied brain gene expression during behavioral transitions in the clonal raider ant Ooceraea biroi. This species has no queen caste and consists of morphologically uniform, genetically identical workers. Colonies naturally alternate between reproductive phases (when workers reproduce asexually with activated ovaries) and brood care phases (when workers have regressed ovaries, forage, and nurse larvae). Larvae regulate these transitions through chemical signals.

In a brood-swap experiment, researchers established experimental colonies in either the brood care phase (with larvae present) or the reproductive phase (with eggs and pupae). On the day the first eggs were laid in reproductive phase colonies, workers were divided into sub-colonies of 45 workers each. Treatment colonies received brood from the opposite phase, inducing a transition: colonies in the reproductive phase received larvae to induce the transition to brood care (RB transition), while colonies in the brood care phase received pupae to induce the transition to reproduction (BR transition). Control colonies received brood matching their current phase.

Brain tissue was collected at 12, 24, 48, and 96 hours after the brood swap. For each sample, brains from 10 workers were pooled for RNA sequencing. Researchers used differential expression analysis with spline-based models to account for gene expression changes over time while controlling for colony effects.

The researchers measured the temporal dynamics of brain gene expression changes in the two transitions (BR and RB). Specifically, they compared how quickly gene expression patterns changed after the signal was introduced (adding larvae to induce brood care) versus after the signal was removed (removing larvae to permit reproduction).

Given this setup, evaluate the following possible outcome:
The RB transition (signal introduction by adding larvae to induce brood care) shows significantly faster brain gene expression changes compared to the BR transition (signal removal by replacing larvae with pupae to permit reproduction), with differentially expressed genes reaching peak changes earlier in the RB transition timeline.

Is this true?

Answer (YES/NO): YES